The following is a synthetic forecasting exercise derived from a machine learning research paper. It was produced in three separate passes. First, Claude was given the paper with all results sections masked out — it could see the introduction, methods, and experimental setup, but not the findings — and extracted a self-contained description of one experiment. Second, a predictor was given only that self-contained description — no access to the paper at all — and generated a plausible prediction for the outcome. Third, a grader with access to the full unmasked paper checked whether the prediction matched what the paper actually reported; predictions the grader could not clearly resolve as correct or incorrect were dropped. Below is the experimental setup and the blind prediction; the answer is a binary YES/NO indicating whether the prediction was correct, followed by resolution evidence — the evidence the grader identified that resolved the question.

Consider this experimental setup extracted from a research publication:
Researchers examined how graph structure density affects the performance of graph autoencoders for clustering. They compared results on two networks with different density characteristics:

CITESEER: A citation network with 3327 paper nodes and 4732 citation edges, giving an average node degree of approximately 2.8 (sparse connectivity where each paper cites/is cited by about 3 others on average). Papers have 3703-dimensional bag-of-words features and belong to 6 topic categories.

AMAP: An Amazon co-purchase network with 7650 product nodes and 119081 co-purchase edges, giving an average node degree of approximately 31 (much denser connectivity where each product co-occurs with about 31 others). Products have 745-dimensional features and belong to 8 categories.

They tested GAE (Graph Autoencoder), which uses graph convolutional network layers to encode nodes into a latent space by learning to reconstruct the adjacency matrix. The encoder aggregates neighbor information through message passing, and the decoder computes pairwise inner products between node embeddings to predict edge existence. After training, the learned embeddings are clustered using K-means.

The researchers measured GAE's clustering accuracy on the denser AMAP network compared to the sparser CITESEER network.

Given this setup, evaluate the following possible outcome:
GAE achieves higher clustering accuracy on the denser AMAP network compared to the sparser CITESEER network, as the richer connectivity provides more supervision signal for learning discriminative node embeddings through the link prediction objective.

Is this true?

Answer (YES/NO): YES